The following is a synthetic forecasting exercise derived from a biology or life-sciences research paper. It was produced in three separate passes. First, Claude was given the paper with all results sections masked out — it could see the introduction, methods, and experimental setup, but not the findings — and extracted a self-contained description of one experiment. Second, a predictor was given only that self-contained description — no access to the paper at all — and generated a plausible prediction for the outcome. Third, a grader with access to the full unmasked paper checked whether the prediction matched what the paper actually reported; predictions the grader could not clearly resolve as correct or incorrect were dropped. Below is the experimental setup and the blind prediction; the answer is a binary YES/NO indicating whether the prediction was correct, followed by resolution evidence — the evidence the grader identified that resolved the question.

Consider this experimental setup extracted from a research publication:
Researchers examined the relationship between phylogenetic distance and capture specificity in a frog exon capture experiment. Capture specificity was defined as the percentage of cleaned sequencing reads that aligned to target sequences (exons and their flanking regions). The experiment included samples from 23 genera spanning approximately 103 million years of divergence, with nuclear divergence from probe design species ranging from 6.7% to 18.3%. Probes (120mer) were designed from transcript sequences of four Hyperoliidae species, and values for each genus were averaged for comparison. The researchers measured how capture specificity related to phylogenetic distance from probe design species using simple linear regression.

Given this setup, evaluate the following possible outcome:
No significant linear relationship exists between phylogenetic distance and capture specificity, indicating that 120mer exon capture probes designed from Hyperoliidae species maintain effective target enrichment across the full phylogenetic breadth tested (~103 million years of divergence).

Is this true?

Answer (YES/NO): NO